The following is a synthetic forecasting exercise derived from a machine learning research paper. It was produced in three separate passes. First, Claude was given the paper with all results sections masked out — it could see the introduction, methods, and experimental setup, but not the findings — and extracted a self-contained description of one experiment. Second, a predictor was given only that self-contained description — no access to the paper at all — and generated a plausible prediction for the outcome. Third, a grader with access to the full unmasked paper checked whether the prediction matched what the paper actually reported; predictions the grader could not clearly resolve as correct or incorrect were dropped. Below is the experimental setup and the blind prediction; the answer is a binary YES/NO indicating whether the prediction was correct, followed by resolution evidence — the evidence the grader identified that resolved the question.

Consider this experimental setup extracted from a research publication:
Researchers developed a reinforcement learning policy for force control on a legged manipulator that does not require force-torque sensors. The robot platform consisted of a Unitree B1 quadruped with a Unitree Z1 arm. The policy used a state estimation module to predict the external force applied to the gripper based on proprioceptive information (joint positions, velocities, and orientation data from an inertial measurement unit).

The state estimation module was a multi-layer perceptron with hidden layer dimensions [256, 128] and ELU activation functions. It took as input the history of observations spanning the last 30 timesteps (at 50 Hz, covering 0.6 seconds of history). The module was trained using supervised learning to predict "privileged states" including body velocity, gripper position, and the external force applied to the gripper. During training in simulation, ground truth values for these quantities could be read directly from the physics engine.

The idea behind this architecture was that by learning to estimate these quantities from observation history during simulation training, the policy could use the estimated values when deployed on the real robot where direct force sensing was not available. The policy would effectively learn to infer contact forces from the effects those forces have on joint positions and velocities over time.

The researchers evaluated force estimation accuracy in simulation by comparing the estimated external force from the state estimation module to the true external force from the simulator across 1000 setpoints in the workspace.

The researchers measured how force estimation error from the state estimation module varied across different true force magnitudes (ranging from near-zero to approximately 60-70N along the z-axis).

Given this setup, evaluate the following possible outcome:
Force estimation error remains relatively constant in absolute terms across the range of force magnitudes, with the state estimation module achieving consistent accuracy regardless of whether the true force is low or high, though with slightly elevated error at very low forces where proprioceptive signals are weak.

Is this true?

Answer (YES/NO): NO